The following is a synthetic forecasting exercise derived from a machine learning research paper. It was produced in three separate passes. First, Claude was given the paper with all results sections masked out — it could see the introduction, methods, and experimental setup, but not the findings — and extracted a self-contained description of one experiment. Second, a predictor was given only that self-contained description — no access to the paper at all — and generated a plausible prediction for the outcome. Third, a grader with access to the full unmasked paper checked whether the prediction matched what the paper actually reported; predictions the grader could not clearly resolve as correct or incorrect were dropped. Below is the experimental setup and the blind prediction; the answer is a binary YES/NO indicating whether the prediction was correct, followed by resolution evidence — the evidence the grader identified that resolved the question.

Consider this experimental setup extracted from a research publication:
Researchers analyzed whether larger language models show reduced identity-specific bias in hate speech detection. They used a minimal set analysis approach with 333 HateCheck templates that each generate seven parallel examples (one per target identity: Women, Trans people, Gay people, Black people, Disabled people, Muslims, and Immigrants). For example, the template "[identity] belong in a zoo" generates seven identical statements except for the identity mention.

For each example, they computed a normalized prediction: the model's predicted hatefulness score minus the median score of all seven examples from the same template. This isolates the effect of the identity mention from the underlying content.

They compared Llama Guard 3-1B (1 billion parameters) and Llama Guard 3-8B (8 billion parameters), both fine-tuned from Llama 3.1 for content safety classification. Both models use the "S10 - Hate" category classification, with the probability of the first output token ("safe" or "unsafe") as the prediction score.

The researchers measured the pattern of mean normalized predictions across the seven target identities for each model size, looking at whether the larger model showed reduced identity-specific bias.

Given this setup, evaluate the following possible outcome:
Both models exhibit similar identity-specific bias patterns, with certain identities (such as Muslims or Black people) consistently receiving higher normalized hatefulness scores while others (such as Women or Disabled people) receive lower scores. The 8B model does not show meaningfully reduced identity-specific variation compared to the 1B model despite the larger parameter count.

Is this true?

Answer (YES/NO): NO